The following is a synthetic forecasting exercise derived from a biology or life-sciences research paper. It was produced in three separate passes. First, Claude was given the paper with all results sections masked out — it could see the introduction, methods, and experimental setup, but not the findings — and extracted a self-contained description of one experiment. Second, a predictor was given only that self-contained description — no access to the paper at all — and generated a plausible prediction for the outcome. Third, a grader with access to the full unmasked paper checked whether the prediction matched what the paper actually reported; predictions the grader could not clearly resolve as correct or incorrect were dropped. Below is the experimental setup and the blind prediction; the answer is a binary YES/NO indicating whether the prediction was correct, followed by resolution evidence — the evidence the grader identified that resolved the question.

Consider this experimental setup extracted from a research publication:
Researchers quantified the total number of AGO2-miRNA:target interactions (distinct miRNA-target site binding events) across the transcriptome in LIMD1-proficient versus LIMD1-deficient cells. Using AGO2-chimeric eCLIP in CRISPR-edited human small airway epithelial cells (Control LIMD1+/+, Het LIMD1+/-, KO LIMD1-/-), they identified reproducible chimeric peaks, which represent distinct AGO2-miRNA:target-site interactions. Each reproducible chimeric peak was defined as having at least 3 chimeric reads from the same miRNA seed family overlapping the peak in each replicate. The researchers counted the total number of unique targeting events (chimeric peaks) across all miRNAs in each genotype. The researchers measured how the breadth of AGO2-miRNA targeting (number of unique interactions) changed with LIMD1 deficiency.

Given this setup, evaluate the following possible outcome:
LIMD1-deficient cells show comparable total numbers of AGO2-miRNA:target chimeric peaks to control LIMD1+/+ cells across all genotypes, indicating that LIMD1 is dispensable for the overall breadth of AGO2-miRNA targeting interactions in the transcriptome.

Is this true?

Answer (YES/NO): NO